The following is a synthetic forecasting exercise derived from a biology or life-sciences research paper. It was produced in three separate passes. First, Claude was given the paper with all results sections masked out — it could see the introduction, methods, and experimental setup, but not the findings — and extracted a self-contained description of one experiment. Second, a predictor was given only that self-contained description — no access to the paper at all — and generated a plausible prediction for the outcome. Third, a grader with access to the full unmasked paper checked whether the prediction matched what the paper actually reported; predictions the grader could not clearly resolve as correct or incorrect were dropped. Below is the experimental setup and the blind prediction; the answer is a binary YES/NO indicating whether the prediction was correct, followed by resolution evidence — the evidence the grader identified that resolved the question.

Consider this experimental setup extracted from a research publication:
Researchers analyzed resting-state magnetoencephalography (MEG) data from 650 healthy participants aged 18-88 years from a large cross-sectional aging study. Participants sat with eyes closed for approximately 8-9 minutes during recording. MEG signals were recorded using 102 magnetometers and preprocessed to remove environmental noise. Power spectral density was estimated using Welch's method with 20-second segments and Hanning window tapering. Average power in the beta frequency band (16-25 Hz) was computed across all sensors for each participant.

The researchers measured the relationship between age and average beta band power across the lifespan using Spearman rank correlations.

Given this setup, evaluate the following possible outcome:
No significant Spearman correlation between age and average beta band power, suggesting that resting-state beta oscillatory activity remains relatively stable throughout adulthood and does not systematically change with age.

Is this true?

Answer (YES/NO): NO